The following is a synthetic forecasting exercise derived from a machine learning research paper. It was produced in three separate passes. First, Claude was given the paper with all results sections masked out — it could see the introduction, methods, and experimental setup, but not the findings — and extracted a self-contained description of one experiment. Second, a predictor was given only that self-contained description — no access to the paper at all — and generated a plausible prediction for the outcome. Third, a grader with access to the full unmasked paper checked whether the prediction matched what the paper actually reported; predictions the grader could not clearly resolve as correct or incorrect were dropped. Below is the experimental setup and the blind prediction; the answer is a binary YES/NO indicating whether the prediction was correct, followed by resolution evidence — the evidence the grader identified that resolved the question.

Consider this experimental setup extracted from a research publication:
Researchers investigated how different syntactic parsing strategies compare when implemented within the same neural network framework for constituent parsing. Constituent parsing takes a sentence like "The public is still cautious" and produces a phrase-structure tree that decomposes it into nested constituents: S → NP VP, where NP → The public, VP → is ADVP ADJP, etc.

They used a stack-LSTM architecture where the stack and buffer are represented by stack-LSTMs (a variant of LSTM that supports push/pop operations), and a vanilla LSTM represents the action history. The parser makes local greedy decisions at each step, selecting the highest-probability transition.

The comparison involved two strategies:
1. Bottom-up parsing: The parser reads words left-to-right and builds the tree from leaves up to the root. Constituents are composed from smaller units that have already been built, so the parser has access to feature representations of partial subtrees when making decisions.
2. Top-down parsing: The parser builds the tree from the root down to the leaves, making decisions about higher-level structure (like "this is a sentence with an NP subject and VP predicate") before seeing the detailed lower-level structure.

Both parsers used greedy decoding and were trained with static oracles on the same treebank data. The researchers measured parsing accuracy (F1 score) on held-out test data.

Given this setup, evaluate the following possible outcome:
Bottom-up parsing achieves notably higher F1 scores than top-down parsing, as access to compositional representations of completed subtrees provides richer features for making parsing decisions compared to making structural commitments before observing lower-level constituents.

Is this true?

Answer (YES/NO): NO